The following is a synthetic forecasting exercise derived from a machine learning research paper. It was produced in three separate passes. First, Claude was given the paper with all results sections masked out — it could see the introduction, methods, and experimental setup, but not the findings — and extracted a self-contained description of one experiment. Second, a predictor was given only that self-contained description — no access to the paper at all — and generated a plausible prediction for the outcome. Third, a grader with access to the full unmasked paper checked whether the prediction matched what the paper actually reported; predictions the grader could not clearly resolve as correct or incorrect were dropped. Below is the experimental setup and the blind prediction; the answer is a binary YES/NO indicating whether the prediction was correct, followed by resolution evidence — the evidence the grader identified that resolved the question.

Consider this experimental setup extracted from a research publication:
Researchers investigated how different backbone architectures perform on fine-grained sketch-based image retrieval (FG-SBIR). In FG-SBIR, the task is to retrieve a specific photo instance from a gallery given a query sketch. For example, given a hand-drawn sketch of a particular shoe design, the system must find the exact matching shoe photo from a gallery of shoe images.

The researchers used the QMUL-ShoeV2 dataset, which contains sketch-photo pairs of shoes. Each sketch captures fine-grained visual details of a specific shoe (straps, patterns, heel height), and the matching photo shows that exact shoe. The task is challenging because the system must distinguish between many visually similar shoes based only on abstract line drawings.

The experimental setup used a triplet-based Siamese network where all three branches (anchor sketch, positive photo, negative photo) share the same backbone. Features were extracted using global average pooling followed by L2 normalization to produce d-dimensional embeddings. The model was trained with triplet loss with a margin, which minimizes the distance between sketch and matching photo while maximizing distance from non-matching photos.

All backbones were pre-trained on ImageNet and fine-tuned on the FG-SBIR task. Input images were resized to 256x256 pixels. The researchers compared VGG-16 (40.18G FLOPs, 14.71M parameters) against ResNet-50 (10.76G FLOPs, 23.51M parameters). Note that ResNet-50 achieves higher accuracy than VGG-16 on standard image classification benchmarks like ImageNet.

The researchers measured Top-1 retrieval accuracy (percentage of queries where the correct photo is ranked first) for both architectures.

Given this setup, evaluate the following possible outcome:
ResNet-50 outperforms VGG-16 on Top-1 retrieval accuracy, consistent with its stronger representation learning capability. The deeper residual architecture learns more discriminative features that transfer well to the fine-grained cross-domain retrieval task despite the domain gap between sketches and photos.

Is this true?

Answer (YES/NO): NO